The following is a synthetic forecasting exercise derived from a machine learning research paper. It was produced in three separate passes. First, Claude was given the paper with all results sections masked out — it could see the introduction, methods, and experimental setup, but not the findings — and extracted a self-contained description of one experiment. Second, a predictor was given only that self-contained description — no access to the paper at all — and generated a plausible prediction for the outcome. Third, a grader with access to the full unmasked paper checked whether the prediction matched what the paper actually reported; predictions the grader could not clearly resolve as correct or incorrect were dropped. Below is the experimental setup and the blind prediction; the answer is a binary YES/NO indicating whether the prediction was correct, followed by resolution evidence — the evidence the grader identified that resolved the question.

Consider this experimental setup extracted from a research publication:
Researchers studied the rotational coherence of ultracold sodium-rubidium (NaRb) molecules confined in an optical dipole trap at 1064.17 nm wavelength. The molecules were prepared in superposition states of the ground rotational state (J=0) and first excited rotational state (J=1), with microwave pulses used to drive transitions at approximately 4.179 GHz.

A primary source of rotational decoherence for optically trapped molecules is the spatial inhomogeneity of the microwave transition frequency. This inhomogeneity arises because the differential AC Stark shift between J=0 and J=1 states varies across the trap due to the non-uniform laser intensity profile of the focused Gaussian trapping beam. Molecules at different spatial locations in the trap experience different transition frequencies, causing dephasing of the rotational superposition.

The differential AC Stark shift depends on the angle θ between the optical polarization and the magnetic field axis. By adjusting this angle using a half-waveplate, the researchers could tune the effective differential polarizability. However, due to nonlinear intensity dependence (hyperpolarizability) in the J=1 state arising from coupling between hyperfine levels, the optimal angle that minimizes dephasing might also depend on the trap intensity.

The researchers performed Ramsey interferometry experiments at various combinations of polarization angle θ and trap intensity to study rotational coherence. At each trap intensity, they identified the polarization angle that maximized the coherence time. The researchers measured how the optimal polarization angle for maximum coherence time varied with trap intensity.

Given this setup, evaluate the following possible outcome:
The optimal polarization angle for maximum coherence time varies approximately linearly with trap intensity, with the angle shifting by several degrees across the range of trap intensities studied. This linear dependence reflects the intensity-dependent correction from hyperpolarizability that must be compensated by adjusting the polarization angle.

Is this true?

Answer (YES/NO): YES